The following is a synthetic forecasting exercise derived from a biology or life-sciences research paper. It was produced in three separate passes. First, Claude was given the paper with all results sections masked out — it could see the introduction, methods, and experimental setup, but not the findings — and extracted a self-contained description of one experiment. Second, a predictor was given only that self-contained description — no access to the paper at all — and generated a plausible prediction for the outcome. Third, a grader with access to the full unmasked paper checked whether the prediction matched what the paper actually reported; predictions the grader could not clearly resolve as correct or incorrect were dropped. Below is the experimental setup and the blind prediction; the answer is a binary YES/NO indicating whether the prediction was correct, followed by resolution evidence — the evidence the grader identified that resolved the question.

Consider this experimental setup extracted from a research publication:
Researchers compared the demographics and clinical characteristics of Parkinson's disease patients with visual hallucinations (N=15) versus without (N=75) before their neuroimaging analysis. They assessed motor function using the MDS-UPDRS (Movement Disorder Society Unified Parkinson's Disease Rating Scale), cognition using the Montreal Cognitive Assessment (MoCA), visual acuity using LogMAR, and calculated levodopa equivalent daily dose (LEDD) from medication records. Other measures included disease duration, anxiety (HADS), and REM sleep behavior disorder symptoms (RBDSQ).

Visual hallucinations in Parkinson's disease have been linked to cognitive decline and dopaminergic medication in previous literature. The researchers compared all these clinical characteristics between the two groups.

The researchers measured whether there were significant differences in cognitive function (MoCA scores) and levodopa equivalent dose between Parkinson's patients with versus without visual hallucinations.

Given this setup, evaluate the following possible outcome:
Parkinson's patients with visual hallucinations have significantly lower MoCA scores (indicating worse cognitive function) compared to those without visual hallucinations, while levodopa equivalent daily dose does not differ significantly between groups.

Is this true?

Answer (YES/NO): NO